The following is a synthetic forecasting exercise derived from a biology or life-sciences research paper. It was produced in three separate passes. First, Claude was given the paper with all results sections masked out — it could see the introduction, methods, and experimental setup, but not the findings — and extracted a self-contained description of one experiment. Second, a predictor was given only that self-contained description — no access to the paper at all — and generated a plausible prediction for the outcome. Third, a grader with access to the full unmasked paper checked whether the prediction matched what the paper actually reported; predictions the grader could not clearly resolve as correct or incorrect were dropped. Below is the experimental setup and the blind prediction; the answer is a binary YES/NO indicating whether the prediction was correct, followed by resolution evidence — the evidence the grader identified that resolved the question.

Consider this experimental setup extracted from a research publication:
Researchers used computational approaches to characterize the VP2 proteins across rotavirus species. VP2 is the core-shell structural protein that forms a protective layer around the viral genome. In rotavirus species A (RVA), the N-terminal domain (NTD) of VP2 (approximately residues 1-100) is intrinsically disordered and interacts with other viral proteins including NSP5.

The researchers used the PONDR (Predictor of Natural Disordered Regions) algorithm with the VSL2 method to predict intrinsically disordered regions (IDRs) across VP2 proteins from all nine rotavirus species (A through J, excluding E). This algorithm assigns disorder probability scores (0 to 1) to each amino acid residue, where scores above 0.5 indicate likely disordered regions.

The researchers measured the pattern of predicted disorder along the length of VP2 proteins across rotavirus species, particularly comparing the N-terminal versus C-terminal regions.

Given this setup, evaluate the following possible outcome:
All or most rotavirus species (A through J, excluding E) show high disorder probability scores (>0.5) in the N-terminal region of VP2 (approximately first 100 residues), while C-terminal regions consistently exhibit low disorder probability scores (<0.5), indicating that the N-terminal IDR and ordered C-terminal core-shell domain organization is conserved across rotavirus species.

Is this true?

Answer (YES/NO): NO